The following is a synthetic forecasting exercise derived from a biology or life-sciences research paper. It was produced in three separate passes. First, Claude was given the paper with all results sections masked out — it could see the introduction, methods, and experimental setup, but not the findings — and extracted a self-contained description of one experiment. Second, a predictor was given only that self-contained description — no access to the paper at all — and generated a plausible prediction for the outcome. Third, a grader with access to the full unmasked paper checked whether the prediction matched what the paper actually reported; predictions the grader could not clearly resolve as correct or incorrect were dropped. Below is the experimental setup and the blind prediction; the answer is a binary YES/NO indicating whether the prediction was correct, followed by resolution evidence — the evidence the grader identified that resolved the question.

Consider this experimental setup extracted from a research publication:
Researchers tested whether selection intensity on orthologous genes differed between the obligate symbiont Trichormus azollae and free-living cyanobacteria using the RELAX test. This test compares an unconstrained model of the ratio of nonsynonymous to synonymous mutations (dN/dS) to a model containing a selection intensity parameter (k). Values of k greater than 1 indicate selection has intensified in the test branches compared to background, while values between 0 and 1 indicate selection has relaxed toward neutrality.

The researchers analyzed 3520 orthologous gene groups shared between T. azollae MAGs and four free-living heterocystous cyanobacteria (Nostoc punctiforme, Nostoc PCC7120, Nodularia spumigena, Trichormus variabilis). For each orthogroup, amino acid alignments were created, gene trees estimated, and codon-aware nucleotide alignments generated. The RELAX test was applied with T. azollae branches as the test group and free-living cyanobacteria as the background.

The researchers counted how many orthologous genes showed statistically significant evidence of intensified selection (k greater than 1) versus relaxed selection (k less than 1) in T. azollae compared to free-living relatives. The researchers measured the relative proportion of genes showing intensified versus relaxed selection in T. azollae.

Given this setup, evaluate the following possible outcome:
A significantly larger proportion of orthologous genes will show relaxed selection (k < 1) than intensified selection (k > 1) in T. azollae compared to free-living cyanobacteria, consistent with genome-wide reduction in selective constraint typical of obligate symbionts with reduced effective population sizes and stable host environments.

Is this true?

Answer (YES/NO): NO